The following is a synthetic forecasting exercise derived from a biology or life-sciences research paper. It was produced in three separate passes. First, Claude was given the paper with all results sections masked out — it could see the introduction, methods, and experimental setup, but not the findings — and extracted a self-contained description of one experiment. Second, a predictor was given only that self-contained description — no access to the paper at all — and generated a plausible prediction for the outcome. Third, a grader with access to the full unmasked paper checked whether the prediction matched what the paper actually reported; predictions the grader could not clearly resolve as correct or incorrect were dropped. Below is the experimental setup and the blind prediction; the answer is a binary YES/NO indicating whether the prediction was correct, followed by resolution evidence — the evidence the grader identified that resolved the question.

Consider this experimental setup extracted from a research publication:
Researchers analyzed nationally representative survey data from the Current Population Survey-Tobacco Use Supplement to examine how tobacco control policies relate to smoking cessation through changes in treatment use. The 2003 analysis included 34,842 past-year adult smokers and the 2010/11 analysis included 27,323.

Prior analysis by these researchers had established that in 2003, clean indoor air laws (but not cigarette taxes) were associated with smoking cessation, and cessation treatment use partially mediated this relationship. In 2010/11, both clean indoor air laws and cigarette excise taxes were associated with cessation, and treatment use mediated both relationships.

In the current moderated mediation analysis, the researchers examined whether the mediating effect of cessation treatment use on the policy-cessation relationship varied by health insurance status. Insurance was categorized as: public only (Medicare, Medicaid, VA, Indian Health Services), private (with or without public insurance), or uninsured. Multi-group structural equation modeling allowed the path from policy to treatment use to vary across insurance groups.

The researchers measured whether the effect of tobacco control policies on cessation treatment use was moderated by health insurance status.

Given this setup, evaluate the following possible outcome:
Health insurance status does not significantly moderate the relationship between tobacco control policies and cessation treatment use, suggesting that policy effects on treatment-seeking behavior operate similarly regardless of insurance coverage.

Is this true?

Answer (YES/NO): YES